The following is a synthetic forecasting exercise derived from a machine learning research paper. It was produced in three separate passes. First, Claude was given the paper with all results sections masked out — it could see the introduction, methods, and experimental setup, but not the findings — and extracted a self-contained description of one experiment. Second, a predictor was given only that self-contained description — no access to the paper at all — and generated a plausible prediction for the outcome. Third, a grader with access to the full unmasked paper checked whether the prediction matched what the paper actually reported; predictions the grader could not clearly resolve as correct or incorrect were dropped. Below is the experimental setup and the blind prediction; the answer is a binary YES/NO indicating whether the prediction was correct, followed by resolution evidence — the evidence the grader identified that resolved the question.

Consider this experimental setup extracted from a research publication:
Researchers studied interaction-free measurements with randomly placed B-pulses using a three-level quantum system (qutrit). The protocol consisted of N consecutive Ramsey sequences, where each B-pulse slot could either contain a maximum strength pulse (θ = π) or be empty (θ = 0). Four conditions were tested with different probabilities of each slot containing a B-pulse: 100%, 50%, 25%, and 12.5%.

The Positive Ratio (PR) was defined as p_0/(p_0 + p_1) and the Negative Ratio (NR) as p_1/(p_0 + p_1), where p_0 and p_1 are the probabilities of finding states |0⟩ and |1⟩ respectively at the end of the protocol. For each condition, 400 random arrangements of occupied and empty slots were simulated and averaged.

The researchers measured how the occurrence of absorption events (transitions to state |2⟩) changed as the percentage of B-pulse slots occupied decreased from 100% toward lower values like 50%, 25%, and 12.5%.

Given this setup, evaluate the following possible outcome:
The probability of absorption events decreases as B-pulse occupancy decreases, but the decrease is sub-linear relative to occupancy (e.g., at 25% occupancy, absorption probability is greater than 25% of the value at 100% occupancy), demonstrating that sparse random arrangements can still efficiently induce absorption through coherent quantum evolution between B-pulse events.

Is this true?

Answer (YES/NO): NO